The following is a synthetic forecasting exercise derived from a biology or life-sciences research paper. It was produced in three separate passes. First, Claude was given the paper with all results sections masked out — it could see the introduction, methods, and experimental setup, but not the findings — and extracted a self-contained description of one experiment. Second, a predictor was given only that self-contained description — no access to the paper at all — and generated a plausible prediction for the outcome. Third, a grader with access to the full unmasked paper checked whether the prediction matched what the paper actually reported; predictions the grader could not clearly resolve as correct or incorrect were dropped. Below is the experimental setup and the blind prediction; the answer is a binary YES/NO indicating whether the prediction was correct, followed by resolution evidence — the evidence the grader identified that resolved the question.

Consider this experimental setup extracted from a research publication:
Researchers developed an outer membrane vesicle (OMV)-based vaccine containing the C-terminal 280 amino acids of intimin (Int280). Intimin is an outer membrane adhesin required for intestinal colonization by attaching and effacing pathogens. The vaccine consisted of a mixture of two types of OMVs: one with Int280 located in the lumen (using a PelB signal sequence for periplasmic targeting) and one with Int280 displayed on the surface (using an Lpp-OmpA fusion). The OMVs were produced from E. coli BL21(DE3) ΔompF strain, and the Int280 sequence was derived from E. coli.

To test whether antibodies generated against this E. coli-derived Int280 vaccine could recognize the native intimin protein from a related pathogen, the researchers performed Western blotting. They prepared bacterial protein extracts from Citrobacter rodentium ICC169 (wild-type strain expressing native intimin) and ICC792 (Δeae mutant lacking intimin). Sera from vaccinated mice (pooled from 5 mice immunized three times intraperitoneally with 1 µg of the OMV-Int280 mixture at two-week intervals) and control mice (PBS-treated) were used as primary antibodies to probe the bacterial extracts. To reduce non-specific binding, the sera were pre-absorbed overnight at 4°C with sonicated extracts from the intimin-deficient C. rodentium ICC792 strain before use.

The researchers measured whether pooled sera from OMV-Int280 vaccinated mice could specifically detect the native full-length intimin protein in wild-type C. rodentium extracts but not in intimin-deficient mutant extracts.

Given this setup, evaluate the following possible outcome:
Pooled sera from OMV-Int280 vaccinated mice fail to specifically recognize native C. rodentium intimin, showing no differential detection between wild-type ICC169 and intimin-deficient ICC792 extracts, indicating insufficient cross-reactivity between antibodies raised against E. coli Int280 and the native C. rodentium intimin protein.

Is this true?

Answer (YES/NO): NO